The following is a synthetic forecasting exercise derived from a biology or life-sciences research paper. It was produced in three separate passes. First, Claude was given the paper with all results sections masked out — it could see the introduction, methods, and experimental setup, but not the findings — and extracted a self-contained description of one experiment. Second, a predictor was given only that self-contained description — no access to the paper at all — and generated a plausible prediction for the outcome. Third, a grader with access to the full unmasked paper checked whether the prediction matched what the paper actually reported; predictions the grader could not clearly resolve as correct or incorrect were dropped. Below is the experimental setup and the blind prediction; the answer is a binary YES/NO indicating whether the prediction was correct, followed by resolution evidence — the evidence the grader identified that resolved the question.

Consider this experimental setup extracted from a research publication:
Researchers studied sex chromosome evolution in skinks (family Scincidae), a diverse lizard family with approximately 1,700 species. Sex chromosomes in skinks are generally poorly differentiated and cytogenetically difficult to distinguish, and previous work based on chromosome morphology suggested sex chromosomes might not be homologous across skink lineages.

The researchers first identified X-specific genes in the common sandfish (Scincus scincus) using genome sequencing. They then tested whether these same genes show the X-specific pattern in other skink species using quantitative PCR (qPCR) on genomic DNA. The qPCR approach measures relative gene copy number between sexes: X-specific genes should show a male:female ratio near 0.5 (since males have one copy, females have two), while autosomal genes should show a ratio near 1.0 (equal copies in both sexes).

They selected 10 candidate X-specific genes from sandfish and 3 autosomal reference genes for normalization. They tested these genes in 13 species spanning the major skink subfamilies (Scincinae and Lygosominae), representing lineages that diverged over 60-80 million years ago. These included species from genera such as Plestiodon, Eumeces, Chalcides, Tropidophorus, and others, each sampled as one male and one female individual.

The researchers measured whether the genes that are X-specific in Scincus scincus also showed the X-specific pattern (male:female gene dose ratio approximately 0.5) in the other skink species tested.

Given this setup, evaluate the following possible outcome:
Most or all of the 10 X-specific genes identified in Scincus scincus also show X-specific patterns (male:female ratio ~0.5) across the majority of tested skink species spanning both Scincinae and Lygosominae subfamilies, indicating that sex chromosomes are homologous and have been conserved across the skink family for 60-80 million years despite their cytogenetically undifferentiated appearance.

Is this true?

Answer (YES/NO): YES